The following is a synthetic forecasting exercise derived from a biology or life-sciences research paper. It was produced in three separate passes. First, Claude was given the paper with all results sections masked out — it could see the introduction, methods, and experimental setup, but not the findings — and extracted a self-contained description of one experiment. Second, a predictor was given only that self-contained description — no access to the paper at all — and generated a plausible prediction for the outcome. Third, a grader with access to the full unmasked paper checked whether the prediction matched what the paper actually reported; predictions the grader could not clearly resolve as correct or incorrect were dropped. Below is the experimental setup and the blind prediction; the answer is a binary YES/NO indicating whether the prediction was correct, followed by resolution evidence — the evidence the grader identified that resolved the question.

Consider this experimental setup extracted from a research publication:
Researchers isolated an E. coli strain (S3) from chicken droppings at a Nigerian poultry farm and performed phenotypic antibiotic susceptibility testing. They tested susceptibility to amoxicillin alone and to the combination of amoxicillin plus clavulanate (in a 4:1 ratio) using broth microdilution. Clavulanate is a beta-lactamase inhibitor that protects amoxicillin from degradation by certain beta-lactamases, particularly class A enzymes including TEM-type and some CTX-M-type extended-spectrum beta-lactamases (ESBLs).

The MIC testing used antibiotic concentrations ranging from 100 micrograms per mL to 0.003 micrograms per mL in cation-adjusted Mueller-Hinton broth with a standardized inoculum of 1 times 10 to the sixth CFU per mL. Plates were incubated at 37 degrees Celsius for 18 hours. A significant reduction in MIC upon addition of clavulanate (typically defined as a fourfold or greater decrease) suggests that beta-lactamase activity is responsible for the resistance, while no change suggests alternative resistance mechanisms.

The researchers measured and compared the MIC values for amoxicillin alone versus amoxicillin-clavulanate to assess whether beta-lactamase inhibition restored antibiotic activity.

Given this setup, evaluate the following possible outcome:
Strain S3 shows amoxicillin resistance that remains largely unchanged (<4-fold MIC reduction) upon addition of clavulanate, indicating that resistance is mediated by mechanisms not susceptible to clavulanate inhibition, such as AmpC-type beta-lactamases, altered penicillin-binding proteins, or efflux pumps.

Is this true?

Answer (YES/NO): YES